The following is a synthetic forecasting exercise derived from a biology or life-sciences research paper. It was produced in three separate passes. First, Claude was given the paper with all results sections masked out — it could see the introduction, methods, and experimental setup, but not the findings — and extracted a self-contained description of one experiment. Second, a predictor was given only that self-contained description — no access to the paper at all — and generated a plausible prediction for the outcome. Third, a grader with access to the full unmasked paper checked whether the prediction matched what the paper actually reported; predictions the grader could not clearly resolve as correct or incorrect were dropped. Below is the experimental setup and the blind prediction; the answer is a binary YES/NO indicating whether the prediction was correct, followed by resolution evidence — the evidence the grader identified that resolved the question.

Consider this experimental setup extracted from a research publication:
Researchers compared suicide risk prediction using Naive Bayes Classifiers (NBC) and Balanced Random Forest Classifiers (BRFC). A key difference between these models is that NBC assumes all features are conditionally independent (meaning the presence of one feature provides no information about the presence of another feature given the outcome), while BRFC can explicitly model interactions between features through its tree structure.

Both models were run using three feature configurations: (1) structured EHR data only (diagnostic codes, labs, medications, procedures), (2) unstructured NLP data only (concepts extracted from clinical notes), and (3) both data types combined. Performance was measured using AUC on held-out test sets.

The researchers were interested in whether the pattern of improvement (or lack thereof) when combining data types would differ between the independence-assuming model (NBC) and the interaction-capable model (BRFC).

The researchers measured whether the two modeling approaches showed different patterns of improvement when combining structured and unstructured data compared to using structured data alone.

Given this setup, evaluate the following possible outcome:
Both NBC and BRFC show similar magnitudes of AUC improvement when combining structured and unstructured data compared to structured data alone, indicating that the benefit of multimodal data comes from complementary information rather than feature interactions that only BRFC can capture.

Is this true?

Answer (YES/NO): NO